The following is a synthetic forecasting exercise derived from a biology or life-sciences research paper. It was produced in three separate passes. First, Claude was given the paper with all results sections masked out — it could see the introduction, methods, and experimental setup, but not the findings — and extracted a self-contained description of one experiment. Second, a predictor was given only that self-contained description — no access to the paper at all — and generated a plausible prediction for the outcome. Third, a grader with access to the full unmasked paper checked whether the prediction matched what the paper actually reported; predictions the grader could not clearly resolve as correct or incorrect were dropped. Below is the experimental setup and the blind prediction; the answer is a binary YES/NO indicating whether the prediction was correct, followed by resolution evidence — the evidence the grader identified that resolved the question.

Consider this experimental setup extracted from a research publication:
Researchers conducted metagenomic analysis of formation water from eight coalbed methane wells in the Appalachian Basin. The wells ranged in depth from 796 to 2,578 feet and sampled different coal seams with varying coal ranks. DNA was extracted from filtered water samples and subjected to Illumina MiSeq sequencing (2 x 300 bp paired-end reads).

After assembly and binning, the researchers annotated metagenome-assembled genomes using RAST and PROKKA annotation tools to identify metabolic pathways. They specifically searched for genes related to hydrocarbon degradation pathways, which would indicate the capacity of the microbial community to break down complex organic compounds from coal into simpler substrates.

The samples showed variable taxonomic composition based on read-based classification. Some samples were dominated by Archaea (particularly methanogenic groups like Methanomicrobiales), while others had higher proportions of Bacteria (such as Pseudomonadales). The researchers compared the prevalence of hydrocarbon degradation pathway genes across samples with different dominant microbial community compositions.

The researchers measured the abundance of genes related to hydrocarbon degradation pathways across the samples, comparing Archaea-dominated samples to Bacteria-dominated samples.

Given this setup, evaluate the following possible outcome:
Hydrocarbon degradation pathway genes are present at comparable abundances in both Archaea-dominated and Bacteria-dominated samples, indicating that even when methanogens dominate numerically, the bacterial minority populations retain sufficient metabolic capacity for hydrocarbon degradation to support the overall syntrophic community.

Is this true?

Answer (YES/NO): NO